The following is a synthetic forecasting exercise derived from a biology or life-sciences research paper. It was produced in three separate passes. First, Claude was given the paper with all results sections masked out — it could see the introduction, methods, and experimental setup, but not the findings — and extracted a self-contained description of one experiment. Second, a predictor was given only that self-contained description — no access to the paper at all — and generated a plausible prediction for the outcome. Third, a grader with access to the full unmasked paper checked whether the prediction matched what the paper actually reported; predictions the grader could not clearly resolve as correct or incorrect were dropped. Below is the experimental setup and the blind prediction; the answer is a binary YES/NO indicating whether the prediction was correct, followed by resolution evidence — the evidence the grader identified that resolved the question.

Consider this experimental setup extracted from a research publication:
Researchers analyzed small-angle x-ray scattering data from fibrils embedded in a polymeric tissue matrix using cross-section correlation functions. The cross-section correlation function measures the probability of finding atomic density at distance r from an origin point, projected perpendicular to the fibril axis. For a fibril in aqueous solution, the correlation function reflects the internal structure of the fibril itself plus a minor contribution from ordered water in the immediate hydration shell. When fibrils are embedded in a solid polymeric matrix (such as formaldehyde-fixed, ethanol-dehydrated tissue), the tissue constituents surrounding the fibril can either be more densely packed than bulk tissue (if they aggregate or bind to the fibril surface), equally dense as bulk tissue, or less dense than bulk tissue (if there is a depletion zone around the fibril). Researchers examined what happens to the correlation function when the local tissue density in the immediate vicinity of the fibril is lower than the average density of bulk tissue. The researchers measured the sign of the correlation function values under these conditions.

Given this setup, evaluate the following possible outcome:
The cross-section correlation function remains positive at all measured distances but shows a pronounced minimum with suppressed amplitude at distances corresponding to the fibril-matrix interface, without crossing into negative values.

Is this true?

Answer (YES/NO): NO